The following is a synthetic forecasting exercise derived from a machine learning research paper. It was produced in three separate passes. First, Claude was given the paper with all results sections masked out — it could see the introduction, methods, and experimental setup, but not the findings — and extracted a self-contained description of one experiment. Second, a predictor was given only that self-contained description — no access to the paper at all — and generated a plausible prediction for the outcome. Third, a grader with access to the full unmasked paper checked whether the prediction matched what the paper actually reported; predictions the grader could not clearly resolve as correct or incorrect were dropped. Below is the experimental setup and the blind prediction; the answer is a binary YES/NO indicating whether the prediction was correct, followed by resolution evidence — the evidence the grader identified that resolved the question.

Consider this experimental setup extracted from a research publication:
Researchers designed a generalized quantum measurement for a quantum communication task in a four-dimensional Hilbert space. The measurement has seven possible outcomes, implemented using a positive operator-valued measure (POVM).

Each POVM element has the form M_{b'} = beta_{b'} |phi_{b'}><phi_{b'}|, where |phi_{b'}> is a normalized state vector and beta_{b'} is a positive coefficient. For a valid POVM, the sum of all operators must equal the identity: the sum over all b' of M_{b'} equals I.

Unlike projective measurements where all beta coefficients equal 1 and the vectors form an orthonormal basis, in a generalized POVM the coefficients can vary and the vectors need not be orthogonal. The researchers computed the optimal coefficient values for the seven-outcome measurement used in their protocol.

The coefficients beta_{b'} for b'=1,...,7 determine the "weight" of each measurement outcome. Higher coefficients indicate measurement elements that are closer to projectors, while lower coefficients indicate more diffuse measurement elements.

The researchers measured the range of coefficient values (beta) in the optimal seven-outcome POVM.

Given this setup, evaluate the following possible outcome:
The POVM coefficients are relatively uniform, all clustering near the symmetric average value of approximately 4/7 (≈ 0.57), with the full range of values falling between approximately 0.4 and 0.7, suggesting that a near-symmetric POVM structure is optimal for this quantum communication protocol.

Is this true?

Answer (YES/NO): NO